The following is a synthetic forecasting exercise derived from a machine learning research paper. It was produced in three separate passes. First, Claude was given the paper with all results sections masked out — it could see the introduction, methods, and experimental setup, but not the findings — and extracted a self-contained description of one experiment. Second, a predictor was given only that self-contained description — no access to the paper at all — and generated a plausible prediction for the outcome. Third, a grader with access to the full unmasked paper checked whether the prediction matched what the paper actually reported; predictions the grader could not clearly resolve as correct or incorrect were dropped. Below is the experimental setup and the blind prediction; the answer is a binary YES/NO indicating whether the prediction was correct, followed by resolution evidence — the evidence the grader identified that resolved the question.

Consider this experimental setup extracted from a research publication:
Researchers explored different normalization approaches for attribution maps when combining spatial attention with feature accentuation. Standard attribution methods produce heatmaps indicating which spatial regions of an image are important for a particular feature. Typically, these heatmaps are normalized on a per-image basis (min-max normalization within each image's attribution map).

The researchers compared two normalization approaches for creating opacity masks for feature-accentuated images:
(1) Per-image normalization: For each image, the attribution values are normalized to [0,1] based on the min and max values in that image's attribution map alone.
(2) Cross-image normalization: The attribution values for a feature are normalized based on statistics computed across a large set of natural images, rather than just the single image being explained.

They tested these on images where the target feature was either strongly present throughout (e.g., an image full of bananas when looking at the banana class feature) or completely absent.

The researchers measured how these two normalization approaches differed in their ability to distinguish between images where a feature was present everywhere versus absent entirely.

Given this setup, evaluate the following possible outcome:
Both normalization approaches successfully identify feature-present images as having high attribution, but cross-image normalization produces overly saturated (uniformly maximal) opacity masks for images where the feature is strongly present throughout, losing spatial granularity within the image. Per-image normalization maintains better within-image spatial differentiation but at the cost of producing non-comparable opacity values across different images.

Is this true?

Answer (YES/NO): NO